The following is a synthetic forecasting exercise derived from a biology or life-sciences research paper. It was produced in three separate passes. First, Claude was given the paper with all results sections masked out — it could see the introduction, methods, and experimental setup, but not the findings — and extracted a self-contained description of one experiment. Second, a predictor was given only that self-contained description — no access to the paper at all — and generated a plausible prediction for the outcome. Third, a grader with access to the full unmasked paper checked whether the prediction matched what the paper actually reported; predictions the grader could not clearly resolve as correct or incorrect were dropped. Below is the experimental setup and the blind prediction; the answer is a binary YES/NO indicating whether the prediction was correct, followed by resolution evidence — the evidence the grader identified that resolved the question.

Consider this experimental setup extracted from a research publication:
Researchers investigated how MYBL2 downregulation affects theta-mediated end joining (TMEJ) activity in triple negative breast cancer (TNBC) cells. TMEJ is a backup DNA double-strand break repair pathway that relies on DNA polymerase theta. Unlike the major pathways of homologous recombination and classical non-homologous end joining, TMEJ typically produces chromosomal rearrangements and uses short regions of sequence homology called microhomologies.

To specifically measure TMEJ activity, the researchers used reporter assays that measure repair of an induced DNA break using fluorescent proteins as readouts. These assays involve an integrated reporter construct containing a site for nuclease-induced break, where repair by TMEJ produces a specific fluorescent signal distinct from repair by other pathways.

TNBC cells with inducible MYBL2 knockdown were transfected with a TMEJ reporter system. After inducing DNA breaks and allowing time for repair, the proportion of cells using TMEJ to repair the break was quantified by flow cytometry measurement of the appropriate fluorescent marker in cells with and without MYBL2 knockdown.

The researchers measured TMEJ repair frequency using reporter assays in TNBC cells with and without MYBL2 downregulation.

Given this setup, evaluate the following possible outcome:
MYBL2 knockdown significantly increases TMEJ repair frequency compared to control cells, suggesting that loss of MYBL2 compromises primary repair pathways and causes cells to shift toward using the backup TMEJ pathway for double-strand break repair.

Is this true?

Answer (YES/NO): NO